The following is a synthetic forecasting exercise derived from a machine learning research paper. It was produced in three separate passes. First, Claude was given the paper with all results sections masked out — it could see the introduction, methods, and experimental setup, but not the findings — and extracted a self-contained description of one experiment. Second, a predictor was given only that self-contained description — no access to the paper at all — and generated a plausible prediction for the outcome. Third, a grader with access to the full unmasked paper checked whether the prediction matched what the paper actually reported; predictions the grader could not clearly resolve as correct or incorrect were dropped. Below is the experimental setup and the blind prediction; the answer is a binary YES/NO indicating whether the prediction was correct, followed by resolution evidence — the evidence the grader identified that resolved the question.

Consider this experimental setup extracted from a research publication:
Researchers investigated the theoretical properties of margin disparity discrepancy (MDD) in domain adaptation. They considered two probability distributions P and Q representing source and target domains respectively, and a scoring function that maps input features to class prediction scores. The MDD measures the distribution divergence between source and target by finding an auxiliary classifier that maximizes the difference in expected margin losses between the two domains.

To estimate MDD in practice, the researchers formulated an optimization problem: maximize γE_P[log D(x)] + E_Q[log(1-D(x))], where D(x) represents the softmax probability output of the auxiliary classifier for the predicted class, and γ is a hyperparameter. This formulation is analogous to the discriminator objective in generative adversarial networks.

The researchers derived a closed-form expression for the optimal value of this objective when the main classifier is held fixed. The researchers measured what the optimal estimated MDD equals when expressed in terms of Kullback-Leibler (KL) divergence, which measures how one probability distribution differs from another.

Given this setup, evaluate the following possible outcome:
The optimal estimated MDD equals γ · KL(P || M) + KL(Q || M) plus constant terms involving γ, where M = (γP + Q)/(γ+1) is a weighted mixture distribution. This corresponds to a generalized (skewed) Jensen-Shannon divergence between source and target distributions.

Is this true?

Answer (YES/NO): YES